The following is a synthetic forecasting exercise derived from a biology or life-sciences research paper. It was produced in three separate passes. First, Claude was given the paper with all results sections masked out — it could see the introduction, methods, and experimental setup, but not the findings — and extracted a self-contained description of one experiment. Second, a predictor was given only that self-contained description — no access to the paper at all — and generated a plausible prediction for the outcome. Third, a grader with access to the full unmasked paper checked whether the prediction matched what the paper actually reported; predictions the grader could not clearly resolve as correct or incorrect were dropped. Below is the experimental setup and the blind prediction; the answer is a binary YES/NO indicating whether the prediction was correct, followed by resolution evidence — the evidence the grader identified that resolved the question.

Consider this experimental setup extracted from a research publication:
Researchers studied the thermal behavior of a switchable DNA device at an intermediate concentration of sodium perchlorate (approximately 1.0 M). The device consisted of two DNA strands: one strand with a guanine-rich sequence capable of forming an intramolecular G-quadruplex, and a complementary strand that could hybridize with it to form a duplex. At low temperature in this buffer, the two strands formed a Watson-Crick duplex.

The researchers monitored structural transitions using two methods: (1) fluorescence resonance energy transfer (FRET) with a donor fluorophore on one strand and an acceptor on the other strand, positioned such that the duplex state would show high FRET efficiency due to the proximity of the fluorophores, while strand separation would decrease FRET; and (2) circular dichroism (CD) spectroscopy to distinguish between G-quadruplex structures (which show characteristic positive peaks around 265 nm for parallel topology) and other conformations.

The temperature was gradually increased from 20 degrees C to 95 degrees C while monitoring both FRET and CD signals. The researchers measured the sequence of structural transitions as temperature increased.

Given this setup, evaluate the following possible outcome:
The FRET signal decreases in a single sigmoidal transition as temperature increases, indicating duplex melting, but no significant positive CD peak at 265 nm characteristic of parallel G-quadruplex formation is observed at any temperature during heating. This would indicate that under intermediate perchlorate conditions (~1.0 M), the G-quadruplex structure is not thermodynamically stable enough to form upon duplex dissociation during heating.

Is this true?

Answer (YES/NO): NO